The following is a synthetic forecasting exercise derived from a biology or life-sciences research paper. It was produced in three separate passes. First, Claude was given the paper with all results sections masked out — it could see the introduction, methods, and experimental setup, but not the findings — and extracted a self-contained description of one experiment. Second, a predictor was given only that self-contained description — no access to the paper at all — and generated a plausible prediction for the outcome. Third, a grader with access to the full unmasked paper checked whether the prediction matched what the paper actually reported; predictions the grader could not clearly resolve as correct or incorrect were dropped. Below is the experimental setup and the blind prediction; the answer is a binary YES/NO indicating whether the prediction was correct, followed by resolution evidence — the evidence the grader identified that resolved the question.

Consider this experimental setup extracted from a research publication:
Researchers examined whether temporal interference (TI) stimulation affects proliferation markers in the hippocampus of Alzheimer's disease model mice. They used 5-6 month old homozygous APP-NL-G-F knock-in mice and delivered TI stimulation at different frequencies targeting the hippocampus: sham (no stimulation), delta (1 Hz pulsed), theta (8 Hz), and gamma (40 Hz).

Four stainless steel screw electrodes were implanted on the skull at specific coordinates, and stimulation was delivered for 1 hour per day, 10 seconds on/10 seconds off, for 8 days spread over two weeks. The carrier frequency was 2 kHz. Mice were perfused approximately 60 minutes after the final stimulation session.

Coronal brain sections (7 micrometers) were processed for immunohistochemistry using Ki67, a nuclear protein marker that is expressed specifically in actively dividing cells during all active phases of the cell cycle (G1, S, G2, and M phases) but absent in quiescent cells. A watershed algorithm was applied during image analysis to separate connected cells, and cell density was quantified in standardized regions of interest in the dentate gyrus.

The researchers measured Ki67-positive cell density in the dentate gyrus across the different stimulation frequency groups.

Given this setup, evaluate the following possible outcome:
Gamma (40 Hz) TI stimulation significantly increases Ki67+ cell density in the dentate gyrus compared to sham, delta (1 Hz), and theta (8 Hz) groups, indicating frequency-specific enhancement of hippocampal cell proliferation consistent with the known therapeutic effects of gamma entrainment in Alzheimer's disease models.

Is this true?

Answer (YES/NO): NO